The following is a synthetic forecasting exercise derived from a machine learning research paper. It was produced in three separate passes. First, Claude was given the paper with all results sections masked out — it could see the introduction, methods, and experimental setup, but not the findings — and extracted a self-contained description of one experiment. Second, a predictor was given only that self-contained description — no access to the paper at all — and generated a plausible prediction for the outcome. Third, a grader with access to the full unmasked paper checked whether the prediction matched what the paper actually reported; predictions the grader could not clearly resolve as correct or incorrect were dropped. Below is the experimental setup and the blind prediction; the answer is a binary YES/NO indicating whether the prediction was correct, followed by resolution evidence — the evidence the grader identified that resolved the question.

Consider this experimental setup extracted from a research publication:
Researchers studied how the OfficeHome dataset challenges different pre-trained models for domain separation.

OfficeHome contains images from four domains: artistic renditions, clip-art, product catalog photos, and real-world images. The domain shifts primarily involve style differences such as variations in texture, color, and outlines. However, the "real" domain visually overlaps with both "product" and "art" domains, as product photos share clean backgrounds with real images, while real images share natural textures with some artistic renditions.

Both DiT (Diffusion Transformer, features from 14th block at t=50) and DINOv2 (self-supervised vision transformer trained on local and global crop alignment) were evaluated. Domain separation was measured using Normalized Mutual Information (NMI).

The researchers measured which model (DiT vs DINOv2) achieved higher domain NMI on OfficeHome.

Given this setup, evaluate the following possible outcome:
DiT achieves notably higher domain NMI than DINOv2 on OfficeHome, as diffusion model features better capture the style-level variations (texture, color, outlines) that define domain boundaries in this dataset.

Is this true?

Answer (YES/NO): NO